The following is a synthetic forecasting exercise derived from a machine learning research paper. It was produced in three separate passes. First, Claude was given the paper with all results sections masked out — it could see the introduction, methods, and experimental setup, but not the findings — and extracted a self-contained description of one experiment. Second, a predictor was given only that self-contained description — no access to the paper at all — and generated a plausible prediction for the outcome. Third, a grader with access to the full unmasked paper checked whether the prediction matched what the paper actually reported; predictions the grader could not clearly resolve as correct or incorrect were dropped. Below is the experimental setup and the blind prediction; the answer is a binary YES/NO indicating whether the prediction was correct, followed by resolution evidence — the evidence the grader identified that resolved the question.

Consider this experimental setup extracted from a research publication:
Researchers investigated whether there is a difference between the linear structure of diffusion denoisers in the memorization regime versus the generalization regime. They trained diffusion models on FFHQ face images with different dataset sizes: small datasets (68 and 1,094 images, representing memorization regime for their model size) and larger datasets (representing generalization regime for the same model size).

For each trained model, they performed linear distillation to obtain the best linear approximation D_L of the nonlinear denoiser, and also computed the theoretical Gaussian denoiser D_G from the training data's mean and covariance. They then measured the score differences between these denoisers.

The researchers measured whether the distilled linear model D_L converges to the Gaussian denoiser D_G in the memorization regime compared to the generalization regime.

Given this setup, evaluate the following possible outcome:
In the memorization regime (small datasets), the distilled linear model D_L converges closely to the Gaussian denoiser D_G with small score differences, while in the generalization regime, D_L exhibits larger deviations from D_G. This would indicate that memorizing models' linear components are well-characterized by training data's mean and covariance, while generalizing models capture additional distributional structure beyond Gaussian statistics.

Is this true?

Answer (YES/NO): NO